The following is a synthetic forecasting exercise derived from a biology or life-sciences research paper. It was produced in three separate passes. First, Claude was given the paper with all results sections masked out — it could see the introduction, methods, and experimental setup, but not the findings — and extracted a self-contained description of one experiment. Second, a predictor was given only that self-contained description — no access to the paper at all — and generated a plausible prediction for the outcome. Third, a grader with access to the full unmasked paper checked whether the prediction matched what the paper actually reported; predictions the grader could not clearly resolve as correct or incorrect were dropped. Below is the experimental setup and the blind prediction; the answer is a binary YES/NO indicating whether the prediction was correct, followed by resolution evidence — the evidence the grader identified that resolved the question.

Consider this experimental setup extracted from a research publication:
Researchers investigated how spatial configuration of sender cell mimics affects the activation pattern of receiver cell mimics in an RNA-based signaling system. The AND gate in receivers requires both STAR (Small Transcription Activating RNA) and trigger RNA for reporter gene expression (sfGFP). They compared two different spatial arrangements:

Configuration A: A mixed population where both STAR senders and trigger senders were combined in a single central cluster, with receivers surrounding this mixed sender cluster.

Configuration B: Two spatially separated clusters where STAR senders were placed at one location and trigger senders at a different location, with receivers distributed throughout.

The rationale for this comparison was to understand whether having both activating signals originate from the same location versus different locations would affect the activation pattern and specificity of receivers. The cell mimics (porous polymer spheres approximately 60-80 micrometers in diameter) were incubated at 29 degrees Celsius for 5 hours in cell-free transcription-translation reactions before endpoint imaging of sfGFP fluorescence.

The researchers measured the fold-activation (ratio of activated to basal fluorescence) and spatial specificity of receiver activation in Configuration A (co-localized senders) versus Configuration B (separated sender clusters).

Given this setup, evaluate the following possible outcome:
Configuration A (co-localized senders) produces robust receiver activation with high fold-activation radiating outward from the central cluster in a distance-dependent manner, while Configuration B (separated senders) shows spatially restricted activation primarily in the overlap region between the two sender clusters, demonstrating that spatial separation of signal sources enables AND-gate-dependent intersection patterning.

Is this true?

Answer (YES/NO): NO